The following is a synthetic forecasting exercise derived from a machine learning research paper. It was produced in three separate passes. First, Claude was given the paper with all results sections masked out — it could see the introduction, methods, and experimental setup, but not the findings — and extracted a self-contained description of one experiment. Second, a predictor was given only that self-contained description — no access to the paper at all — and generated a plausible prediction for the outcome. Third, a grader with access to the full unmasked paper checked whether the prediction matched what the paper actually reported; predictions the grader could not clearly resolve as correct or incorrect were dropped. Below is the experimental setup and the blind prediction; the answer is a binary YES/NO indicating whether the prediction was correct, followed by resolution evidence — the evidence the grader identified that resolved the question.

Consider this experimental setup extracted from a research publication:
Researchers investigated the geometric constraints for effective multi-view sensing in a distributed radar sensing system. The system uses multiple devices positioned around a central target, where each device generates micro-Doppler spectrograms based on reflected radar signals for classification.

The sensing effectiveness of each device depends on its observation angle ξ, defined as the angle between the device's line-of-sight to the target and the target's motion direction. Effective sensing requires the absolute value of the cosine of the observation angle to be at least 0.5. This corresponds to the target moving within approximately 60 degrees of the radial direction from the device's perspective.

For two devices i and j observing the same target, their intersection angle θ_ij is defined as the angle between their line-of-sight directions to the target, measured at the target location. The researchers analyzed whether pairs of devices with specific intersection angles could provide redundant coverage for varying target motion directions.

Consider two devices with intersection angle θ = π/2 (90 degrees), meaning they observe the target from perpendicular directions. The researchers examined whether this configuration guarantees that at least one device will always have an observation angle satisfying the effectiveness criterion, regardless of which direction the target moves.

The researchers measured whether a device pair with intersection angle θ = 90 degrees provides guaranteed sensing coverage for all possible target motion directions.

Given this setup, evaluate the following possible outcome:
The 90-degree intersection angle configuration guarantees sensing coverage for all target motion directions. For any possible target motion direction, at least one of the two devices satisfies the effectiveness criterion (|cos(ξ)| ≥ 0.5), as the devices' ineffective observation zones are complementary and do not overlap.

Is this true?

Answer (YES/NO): YES